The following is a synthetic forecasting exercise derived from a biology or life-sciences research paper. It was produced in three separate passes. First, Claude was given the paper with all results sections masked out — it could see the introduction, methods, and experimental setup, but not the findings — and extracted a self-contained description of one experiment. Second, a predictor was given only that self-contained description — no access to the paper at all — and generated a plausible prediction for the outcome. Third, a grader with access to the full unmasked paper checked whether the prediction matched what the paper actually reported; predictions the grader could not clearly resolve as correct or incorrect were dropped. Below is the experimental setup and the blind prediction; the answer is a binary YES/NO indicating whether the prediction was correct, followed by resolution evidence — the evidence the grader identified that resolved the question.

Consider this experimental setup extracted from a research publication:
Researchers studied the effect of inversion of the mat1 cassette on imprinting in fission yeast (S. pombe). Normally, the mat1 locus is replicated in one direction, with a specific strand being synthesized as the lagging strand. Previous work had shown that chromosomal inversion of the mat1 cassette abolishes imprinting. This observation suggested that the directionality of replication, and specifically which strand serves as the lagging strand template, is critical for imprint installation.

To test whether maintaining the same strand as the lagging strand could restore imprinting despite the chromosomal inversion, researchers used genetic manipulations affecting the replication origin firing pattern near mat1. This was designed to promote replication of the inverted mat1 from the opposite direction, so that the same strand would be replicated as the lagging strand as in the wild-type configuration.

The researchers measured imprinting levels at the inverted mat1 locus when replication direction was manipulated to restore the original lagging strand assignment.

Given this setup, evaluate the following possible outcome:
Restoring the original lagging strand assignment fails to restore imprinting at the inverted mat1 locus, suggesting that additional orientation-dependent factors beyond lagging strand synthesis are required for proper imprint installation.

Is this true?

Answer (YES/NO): NO